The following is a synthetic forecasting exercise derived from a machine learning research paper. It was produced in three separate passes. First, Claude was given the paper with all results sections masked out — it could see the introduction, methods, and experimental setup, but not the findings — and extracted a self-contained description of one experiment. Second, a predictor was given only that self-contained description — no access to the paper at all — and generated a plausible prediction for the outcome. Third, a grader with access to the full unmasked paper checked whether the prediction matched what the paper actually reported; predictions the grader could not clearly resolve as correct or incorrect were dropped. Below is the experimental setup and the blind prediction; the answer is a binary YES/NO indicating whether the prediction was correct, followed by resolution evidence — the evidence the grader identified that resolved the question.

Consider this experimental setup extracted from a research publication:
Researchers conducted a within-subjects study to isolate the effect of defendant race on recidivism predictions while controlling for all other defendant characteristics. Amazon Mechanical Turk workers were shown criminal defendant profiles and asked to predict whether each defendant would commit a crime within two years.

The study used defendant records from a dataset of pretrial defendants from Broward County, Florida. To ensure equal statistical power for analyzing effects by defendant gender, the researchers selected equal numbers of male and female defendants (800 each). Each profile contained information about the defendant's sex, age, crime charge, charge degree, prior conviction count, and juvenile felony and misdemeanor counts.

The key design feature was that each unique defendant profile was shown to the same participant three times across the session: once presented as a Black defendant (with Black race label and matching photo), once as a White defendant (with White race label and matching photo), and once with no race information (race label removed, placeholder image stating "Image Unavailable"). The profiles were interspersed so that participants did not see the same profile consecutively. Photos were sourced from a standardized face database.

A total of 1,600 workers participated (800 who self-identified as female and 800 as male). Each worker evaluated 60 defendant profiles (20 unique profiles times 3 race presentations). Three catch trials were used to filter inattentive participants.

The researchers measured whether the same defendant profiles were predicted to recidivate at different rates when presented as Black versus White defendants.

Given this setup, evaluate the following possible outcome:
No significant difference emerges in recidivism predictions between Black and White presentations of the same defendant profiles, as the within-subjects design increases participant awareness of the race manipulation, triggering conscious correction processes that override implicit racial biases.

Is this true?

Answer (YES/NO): NO